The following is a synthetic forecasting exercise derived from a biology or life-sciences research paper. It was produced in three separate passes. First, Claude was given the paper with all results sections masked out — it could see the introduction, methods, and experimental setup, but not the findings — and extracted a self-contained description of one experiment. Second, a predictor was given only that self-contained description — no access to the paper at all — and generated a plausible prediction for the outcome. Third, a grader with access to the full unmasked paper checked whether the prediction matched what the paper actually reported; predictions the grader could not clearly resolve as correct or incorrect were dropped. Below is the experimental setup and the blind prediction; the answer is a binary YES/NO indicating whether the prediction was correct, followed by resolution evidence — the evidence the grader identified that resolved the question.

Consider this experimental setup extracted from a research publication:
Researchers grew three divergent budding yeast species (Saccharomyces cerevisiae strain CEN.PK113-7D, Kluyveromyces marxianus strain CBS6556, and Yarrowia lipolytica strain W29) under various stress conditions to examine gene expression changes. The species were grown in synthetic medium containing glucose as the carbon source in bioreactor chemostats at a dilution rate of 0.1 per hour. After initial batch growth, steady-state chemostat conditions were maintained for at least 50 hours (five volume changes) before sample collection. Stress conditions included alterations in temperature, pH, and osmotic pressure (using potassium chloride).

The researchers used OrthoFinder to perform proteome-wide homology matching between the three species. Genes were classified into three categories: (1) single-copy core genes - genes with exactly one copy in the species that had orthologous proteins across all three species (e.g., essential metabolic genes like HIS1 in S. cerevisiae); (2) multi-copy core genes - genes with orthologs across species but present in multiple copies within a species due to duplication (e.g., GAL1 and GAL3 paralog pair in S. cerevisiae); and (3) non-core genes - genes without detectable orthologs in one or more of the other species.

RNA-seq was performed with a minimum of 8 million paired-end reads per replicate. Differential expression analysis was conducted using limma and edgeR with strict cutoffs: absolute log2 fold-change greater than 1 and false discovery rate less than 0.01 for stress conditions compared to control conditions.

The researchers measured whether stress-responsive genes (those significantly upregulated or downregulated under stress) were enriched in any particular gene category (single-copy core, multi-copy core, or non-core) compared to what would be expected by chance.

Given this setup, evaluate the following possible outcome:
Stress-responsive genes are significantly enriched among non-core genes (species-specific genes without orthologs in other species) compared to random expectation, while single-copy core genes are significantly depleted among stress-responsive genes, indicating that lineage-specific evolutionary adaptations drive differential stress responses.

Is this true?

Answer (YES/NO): YES